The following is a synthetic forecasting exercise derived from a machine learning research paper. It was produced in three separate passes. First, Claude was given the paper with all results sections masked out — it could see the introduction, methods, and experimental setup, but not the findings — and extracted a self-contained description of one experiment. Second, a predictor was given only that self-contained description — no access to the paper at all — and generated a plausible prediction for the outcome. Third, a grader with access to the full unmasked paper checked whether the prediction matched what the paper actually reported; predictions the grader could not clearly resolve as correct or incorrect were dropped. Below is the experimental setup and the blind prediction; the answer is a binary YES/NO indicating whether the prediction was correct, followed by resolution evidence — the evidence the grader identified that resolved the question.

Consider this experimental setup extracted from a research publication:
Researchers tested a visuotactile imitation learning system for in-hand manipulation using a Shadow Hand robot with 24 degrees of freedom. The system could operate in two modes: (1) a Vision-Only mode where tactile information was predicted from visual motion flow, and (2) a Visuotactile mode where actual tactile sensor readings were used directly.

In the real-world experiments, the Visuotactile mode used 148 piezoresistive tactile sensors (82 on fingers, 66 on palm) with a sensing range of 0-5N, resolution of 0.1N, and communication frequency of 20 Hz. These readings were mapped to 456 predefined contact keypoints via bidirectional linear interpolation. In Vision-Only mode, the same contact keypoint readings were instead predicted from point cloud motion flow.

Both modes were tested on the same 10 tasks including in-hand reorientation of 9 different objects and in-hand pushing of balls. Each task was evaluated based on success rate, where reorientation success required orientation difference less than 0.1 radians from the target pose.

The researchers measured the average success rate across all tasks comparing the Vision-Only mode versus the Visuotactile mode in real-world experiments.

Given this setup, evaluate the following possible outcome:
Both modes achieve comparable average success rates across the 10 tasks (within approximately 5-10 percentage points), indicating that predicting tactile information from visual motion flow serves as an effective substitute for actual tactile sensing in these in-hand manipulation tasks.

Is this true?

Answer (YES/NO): YES